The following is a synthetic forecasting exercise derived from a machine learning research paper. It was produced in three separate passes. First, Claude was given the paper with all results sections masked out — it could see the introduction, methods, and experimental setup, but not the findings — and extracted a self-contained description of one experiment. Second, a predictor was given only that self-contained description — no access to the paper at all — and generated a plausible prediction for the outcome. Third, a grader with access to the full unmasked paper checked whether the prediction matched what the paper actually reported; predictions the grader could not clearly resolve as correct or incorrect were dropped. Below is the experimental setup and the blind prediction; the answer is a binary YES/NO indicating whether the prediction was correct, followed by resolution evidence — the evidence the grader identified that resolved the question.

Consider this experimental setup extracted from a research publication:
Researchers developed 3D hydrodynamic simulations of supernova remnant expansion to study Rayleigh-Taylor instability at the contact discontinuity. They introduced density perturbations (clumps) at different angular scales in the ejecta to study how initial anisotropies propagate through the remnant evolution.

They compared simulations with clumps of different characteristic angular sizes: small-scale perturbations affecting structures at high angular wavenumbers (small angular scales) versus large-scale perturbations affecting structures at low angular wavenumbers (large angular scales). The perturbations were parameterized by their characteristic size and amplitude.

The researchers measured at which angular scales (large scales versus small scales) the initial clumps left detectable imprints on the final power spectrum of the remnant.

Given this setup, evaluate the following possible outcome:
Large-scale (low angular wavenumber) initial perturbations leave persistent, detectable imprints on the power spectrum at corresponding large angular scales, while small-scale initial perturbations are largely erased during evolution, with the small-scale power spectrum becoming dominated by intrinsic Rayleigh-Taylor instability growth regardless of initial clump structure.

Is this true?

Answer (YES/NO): YES